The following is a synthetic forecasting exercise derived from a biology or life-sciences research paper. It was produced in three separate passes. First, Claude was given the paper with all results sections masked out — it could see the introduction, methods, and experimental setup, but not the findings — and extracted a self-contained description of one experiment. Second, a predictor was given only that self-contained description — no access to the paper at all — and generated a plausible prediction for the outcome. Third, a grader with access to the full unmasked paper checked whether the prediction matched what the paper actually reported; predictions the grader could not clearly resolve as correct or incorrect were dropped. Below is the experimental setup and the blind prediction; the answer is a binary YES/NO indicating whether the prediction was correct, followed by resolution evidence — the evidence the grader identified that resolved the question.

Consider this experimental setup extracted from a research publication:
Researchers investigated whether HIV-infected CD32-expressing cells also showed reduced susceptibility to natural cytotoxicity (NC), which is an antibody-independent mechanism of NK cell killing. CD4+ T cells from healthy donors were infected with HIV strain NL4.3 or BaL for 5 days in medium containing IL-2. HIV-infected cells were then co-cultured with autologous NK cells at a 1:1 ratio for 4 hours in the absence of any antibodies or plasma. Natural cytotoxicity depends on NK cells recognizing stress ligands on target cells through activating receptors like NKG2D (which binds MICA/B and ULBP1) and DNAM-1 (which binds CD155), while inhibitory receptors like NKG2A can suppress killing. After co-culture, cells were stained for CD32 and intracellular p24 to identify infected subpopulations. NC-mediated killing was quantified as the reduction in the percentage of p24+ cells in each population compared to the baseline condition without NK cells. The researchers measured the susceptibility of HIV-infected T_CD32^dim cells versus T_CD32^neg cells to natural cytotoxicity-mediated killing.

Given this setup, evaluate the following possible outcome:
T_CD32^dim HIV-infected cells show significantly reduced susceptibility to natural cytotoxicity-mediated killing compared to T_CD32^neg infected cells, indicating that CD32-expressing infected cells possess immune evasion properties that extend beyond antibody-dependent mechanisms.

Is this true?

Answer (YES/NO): NO